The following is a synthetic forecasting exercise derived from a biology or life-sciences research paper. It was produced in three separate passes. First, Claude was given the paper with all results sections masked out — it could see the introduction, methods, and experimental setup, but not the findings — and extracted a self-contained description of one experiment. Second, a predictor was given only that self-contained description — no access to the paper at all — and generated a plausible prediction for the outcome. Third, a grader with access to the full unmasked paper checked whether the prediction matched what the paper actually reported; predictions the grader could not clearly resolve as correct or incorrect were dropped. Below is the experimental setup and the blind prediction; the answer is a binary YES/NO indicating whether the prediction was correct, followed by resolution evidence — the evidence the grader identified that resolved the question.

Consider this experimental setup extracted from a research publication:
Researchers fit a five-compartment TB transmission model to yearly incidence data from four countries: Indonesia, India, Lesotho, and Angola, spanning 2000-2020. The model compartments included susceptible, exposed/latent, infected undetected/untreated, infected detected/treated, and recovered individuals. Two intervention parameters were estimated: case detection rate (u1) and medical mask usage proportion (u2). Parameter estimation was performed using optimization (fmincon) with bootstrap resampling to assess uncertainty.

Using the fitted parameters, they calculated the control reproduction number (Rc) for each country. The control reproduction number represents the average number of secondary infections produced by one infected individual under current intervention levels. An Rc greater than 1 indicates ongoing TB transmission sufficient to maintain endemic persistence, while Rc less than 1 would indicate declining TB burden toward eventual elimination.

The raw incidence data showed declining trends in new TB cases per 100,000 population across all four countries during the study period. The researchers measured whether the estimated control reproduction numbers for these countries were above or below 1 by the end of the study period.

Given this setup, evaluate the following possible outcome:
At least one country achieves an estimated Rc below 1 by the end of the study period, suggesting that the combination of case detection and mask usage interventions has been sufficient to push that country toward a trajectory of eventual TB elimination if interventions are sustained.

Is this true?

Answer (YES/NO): NO